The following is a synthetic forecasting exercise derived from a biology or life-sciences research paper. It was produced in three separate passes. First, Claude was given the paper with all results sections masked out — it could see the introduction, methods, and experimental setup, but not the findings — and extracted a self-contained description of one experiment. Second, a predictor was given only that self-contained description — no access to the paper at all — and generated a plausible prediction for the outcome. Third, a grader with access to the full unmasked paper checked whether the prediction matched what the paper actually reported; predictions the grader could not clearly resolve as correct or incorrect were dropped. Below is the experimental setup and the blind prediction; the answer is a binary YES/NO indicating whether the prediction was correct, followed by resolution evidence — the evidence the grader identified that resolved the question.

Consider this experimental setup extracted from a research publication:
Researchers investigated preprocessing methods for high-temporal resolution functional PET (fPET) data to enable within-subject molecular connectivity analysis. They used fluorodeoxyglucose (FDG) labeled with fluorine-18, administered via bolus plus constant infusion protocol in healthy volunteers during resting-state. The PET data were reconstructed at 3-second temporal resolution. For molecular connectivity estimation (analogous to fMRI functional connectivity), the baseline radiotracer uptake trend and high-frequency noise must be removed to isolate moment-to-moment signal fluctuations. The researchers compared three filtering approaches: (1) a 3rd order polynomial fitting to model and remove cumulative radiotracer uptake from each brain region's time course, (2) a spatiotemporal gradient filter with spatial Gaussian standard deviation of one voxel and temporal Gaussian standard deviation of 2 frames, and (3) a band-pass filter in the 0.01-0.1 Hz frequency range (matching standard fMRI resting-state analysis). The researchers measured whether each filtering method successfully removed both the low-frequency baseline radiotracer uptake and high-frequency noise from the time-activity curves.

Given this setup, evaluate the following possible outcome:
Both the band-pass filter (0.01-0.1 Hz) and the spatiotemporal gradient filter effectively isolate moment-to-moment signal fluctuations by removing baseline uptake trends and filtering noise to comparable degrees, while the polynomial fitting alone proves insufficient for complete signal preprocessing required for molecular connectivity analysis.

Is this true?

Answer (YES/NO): NO